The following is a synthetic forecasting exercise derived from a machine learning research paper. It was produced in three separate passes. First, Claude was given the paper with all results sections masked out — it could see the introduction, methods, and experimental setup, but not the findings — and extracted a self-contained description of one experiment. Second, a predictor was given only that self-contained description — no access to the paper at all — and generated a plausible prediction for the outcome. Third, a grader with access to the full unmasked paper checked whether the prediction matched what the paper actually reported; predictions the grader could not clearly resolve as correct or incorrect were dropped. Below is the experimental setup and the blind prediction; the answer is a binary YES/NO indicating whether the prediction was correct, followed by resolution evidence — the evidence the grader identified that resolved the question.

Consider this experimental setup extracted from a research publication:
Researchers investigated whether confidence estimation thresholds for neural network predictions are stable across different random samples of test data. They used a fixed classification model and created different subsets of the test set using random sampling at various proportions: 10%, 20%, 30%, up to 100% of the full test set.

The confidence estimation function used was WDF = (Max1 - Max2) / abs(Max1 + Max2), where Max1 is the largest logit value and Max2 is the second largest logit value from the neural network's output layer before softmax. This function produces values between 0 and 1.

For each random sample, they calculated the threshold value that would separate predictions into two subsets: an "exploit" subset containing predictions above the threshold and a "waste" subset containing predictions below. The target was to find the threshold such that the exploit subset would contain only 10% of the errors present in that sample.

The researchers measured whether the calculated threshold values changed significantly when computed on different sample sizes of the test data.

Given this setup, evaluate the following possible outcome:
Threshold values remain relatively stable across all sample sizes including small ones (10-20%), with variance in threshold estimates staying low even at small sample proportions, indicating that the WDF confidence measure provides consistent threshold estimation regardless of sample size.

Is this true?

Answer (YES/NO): YES